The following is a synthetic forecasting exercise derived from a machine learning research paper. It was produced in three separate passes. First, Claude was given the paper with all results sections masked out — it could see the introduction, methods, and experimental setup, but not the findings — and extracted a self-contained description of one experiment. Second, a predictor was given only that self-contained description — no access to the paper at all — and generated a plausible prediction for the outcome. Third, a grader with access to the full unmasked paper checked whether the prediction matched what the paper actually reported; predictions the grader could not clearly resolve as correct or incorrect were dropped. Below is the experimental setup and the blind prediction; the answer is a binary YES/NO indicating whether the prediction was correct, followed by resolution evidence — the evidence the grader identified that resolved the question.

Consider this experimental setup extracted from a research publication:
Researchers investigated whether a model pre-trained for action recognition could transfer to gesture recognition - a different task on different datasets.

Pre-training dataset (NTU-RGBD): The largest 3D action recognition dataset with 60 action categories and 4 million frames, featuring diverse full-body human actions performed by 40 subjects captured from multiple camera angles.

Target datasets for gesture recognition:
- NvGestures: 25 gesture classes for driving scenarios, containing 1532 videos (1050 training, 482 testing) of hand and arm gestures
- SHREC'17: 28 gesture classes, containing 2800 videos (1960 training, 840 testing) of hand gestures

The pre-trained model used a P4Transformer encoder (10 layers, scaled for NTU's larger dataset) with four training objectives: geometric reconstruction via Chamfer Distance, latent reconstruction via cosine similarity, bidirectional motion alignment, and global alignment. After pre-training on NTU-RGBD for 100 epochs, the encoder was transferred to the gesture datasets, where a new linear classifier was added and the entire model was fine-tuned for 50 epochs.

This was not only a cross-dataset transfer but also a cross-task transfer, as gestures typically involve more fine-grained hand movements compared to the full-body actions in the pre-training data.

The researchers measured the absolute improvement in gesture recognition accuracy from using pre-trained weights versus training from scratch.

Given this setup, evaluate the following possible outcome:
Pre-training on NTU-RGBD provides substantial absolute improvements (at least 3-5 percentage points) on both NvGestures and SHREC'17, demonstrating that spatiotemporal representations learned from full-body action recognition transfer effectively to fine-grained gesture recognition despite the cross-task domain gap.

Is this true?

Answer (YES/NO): NO